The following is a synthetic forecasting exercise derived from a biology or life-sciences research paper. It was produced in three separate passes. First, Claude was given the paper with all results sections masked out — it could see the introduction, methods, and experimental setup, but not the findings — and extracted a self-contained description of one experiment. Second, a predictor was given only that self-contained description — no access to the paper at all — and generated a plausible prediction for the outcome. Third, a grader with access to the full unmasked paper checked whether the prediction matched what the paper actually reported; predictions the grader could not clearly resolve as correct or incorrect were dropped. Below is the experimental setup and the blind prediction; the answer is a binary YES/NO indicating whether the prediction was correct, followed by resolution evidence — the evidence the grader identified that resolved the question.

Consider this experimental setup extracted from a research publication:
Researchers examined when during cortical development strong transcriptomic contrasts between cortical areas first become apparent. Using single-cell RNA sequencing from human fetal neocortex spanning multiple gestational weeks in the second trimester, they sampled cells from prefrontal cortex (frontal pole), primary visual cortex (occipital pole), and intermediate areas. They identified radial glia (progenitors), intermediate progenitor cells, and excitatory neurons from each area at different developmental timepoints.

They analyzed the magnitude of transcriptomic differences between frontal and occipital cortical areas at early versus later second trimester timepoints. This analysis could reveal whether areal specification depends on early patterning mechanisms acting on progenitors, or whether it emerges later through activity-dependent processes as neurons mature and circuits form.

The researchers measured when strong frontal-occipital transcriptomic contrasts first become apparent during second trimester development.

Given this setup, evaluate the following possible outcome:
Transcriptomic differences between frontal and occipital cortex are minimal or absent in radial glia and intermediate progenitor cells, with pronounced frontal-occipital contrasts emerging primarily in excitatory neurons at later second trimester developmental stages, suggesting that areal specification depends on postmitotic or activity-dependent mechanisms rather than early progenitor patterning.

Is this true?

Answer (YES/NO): NO